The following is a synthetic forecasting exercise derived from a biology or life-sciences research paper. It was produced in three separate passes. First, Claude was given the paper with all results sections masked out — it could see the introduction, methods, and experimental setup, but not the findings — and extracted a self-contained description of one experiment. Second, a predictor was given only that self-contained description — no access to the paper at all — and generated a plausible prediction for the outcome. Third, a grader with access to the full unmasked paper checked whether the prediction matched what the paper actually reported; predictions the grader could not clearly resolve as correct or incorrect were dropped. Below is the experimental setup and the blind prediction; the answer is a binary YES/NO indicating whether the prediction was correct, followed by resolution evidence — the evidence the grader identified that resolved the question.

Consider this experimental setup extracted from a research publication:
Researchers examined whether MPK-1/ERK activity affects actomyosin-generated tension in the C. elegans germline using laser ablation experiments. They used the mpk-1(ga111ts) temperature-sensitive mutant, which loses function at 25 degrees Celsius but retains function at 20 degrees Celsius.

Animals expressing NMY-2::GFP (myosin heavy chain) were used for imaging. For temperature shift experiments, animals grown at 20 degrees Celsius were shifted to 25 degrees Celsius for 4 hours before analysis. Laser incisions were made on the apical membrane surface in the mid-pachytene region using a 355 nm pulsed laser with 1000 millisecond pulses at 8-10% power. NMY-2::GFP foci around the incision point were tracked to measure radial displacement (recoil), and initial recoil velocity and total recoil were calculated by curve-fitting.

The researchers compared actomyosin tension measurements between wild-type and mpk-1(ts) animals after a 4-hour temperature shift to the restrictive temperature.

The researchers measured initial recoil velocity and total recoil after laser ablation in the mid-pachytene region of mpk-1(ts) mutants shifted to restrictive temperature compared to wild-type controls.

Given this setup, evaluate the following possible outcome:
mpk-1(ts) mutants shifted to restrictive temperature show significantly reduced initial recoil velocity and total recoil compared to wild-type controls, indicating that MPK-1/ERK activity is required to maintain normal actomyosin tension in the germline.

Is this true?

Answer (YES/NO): NO